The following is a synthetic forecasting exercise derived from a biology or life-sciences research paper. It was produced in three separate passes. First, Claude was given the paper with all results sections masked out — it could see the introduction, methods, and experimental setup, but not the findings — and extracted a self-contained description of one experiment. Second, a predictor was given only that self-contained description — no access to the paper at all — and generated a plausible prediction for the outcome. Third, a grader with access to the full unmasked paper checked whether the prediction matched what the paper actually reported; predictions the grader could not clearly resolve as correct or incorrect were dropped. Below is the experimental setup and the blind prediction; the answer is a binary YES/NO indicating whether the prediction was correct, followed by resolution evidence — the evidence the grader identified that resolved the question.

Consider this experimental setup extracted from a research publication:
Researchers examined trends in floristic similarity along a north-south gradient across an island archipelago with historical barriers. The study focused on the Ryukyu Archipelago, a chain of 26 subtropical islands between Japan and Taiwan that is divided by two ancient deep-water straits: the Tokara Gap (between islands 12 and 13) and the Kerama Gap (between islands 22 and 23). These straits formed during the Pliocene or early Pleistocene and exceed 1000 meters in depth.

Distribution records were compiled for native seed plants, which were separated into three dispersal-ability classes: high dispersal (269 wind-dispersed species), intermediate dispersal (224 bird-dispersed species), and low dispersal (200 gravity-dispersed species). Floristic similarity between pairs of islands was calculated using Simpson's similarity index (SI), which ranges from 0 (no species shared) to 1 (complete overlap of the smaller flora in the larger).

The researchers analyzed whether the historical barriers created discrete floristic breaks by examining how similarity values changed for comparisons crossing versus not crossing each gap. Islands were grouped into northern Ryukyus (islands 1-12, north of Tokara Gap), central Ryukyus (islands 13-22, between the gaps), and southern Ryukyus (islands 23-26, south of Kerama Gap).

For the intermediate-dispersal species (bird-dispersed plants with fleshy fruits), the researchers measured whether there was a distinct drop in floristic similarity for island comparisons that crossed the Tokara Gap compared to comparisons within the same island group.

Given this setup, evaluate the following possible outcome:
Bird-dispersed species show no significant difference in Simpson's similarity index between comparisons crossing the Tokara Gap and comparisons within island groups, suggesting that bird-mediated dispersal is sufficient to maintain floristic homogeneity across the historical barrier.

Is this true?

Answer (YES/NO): NO